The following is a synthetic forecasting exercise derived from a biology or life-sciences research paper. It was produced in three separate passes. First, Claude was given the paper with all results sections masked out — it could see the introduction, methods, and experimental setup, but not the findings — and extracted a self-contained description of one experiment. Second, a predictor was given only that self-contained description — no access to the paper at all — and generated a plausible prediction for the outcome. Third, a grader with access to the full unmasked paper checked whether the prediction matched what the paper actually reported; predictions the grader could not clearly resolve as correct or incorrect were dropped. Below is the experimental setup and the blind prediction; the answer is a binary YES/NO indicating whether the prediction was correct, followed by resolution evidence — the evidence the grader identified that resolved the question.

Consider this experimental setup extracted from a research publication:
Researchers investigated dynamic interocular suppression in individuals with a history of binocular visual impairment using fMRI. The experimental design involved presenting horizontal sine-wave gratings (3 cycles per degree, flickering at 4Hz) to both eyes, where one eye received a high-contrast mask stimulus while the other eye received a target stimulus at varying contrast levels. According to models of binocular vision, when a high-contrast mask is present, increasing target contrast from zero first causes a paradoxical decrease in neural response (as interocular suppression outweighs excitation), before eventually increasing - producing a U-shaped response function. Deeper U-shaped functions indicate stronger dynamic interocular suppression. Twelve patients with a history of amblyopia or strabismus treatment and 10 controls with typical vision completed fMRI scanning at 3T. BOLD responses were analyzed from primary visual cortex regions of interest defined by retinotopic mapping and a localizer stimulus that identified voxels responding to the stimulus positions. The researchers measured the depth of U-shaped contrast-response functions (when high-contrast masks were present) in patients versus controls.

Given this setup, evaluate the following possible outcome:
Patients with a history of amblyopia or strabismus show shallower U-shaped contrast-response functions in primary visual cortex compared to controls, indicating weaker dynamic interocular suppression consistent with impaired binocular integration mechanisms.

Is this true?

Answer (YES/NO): NO